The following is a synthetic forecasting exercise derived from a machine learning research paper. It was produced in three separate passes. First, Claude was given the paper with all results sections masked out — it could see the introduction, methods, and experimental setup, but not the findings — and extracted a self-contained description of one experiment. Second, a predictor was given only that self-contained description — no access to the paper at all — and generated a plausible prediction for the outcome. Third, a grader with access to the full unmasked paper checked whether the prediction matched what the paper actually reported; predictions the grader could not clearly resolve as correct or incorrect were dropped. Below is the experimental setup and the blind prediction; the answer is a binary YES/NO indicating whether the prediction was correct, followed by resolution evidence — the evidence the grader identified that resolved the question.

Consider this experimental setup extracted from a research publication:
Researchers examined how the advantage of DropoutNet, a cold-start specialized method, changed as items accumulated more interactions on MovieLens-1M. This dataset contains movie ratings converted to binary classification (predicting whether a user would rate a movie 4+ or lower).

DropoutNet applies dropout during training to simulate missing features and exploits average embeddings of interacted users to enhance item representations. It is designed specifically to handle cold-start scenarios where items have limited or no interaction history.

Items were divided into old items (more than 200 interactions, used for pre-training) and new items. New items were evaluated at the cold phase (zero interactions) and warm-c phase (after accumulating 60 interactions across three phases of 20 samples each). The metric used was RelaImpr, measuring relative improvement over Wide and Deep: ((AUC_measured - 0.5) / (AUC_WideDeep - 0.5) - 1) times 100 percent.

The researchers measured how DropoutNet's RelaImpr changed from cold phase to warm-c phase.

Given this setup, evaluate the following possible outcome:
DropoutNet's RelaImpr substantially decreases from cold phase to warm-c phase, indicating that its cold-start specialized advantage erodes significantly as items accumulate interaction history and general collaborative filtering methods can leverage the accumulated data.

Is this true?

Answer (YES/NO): YES